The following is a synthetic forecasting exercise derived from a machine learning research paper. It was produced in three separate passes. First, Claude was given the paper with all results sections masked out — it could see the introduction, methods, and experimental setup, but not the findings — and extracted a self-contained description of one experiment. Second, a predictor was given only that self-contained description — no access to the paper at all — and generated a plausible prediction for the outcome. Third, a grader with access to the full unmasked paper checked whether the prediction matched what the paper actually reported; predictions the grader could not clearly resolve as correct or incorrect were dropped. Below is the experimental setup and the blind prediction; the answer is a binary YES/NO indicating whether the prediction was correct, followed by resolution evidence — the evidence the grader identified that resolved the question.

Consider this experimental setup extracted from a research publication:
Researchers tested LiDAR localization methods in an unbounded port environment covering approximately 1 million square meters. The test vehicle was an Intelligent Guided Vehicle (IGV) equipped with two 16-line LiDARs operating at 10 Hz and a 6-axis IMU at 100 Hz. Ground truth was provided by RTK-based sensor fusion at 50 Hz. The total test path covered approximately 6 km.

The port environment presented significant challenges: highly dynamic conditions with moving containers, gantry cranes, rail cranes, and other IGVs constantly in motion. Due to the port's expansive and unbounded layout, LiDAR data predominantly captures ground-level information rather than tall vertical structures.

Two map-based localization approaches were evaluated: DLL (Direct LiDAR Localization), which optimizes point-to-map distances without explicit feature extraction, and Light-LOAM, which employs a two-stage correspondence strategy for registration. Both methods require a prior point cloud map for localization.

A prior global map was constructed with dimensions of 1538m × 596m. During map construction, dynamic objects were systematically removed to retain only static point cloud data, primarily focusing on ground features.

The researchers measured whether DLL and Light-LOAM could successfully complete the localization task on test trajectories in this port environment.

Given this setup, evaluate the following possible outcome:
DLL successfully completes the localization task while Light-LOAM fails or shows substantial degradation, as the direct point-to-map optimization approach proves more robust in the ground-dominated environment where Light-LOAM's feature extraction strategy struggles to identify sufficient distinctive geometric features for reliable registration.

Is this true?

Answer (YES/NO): NO